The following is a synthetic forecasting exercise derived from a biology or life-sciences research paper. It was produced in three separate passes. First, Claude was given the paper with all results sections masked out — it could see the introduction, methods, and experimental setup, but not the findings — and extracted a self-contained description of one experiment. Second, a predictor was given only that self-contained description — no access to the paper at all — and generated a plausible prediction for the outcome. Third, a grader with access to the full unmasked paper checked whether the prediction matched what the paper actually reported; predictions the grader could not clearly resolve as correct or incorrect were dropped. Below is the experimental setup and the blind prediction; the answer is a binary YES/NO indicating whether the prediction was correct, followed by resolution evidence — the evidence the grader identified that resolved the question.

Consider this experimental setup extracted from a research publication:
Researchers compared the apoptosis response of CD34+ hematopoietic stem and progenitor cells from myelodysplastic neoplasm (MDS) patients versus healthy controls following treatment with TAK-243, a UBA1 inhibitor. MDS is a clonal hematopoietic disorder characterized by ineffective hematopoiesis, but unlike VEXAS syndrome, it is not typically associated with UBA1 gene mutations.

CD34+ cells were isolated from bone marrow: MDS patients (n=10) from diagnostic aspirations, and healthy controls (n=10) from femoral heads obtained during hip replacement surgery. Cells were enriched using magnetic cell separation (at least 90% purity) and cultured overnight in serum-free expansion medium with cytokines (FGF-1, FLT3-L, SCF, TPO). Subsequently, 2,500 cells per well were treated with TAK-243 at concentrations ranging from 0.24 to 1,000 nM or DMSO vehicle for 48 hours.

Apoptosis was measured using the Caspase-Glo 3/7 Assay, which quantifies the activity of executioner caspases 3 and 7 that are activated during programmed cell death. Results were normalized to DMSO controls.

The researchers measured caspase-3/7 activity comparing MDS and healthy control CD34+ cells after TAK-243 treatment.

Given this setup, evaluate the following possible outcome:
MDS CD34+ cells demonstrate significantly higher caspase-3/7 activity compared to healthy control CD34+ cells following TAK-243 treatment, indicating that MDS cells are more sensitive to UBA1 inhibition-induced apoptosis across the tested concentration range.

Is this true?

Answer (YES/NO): NO